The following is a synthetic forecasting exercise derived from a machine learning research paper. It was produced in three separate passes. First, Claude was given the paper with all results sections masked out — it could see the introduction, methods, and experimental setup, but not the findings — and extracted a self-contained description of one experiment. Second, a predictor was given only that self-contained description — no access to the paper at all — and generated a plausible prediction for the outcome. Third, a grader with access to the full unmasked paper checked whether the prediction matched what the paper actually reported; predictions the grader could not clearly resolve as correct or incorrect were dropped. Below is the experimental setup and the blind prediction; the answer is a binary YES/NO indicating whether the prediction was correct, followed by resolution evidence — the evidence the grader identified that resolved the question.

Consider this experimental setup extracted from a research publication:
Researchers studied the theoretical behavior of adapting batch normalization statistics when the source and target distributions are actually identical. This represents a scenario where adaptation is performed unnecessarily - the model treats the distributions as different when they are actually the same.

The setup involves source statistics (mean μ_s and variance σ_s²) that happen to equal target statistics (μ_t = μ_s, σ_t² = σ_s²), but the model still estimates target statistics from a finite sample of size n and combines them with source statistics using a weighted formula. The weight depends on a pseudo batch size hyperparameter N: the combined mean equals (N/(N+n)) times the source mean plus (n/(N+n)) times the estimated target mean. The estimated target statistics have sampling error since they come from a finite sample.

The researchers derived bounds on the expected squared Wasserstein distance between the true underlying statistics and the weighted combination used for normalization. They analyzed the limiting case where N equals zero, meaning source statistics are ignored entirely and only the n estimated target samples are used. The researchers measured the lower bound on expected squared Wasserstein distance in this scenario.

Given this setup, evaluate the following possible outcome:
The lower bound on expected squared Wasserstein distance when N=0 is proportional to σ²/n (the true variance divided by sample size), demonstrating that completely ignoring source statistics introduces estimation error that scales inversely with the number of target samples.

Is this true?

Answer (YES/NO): YES